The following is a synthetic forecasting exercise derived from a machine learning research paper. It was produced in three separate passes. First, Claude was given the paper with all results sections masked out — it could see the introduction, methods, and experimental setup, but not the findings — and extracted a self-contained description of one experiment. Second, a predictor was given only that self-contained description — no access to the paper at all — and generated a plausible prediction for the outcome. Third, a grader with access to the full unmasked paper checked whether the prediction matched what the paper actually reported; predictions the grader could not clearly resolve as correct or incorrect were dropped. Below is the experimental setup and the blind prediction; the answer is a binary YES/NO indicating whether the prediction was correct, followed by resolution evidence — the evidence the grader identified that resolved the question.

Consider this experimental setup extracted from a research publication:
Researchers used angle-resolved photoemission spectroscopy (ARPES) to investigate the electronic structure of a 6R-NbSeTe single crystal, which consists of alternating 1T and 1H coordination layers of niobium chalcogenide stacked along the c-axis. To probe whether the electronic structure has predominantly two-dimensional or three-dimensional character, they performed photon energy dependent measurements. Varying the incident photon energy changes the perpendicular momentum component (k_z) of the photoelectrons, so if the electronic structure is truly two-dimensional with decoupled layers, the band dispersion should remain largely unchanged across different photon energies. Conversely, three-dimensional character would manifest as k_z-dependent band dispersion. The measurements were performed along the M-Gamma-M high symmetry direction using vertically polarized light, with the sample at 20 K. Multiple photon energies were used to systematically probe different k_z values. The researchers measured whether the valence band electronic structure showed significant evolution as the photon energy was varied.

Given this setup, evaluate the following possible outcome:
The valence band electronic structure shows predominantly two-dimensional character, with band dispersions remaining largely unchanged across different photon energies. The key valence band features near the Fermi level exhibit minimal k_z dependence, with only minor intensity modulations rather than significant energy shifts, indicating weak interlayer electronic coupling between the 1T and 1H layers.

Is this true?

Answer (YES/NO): YES